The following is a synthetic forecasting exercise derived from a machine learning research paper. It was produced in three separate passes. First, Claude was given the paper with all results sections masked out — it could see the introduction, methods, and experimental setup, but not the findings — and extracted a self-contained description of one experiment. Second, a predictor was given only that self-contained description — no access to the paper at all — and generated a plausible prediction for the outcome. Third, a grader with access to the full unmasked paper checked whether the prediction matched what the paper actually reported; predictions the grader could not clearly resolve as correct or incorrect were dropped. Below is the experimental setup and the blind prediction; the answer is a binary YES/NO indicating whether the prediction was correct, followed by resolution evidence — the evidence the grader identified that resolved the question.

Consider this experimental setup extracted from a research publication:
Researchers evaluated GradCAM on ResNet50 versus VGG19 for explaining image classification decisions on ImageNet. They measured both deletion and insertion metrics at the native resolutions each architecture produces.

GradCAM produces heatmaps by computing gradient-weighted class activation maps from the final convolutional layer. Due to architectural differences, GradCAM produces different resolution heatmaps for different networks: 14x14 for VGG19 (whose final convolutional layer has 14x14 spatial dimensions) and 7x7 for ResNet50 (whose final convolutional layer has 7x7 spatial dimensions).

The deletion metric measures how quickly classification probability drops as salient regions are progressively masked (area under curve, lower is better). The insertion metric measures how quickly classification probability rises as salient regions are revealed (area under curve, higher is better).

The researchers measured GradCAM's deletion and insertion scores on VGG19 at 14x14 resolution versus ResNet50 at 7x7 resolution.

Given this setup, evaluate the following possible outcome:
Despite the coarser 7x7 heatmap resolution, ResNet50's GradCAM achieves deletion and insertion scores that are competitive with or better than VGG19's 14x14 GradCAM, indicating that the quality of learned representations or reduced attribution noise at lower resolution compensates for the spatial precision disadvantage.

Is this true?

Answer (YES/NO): NO